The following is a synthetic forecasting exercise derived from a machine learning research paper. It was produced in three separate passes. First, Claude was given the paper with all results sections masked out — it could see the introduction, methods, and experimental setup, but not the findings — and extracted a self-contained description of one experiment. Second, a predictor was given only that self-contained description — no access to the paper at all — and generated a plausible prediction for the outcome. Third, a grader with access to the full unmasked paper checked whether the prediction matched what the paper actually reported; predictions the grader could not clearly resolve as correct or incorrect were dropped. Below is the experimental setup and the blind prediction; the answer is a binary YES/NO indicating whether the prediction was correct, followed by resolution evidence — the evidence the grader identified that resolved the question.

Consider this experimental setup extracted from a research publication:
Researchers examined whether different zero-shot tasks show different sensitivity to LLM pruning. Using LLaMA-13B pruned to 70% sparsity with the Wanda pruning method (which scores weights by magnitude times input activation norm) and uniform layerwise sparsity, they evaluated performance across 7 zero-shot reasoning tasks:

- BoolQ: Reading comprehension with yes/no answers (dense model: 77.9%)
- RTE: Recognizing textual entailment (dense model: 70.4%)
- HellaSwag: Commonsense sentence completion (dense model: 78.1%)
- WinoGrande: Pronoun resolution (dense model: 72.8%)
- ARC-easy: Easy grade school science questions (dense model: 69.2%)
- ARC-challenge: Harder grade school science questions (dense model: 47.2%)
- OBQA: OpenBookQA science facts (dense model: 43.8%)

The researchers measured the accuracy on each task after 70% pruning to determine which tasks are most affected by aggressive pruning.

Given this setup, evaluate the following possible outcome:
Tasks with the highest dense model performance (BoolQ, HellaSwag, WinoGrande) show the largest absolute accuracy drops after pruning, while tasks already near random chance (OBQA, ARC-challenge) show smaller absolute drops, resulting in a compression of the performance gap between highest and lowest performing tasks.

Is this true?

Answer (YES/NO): NO